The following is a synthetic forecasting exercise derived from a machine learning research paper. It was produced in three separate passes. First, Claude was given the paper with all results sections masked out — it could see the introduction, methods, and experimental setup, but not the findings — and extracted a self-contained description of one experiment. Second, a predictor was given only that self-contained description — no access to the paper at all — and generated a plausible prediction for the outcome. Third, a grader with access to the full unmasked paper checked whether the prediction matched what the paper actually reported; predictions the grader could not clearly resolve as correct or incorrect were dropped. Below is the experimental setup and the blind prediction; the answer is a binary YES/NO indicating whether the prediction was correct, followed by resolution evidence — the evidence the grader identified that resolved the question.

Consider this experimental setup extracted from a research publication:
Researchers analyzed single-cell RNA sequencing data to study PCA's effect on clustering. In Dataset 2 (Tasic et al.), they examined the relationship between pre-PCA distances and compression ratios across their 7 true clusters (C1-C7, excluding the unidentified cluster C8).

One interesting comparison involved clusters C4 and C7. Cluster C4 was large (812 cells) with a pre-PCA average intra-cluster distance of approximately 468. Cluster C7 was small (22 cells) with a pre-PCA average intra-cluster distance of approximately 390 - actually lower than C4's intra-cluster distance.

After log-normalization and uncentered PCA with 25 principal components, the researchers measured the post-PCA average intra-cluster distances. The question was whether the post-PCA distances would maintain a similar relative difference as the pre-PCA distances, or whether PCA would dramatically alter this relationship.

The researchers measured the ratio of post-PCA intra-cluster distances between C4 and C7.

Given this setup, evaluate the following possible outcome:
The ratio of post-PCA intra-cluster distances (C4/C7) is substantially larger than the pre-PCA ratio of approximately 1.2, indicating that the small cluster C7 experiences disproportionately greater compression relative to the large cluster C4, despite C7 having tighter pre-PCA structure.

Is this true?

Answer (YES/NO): YES